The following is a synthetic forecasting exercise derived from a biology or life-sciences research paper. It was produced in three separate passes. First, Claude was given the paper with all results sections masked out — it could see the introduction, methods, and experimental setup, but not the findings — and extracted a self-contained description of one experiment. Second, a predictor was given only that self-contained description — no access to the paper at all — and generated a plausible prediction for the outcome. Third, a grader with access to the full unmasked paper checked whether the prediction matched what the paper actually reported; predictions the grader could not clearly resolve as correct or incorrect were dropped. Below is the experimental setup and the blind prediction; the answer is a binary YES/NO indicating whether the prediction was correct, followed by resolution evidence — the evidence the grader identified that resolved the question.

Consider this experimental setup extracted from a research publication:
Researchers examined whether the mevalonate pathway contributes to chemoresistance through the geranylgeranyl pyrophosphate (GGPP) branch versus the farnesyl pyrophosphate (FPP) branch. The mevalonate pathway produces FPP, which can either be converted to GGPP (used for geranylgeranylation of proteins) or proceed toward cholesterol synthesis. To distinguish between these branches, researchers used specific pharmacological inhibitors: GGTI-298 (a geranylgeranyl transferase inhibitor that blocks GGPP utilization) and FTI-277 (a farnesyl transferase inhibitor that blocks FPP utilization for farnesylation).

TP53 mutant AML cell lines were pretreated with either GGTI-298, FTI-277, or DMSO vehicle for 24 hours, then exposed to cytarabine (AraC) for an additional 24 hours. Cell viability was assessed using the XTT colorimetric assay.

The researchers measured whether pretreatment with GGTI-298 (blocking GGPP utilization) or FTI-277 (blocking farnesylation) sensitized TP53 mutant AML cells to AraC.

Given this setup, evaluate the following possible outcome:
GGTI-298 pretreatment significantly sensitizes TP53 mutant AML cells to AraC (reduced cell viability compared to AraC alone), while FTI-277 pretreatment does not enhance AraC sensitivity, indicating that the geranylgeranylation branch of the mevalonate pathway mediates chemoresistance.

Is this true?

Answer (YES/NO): YES